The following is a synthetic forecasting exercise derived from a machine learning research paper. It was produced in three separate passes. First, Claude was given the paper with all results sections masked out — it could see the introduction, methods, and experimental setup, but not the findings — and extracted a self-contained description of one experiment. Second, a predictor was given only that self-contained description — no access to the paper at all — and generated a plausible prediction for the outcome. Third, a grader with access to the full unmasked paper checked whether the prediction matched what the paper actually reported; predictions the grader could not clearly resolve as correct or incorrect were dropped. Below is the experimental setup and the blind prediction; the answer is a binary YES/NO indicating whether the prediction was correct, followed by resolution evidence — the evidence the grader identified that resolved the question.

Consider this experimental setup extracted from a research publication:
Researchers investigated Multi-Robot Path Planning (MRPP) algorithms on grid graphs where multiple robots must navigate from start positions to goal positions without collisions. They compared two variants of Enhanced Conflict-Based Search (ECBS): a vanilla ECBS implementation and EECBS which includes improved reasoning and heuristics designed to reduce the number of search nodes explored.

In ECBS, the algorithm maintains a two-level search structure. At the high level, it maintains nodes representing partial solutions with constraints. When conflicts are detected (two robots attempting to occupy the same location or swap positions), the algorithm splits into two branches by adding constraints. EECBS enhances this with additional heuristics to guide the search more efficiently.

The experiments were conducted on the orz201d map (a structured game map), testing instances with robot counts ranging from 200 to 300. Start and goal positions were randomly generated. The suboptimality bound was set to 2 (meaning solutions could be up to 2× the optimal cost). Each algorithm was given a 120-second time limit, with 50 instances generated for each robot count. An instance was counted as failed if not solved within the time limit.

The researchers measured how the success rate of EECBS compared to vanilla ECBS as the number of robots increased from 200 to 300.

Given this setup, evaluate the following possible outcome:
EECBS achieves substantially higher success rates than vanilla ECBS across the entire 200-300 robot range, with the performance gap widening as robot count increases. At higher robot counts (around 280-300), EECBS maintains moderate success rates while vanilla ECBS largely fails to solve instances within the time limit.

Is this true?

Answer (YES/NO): NO